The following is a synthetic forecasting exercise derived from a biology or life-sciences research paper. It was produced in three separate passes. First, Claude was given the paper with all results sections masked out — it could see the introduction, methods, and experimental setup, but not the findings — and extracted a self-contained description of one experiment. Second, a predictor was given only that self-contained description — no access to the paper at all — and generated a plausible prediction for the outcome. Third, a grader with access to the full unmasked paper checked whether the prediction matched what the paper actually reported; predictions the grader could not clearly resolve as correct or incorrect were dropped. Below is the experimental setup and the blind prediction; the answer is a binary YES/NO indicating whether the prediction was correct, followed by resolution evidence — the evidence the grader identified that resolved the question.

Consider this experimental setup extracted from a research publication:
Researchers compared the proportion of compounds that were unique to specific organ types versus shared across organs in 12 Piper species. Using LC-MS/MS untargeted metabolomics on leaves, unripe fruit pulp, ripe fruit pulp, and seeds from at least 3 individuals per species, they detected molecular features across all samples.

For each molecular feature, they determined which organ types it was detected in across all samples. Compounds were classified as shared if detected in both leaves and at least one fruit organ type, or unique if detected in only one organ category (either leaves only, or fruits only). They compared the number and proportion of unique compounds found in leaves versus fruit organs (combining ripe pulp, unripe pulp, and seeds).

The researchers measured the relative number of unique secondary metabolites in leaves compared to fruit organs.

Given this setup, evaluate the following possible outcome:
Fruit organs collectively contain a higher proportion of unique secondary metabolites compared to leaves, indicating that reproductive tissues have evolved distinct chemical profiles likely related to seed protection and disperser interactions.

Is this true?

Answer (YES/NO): YES